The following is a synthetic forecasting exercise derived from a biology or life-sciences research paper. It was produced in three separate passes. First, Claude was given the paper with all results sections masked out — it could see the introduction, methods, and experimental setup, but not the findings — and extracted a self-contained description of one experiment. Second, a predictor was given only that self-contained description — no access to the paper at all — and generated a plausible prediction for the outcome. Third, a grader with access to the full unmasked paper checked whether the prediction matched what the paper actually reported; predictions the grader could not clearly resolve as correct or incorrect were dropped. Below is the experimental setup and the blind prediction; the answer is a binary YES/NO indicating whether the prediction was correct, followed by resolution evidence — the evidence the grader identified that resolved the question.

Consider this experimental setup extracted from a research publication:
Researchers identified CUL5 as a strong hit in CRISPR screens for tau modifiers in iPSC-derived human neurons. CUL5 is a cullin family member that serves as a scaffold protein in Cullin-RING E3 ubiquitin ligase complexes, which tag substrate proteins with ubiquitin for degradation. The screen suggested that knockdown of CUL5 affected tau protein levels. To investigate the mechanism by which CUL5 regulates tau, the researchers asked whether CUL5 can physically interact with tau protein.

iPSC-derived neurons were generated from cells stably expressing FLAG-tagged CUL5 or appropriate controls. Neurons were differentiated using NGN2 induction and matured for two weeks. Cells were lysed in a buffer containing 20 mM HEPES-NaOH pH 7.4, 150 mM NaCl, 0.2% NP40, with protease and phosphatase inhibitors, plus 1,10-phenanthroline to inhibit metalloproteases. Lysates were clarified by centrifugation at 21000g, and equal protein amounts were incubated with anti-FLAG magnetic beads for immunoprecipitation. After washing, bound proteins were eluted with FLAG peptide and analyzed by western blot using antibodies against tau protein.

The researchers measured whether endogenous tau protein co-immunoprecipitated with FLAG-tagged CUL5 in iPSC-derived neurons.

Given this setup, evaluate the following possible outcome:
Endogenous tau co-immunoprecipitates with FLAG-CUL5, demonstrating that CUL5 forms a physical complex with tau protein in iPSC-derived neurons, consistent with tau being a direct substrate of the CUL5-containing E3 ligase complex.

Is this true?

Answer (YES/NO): YES